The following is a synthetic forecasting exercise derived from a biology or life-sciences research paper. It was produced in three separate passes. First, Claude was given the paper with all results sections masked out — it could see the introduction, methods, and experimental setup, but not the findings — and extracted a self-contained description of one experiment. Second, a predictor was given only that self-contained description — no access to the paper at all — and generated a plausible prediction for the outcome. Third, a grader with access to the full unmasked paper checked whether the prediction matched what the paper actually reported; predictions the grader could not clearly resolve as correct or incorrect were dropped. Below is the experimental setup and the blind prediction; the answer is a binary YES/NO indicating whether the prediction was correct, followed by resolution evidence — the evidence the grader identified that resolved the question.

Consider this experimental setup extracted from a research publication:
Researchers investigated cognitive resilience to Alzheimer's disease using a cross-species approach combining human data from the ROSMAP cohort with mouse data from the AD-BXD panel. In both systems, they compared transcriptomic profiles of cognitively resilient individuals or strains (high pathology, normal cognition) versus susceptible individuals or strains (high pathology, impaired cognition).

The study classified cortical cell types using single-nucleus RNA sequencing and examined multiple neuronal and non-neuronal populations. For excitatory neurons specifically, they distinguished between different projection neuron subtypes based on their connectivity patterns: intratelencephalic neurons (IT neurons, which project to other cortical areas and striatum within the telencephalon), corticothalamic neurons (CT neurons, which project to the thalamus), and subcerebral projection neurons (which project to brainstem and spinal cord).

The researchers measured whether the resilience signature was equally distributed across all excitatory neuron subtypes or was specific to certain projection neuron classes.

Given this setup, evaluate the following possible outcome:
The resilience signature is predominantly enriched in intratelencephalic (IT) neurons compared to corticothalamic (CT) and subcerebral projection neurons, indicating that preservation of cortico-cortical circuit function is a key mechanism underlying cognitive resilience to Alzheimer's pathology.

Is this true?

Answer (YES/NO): YES